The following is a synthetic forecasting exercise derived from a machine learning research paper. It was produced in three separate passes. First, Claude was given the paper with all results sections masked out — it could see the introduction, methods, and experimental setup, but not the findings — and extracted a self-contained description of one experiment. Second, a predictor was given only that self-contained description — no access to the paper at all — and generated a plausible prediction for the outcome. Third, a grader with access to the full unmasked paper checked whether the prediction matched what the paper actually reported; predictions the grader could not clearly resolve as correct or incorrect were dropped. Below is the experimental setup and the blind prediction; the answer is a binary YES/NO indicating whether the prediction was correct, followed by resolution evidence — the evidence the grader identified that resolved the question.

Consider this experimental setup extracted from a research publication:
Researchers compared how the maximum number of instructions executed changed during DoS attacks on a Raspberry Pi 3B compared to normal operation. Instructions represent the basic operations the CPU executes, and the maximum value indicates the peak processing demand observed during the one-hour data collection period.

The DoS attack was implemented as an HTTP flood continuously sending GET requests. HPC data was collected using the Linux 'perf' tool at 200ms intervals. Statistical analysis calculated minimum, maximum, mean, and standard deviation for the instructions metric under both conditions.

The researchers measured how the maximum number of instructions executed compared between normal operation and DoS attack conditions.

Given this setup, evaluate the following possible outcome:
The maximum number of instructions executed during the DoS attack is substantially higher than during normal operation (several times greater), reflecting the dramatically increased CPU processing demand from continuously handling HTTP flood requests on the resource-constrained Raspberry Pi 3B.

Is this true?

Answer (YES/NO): NO